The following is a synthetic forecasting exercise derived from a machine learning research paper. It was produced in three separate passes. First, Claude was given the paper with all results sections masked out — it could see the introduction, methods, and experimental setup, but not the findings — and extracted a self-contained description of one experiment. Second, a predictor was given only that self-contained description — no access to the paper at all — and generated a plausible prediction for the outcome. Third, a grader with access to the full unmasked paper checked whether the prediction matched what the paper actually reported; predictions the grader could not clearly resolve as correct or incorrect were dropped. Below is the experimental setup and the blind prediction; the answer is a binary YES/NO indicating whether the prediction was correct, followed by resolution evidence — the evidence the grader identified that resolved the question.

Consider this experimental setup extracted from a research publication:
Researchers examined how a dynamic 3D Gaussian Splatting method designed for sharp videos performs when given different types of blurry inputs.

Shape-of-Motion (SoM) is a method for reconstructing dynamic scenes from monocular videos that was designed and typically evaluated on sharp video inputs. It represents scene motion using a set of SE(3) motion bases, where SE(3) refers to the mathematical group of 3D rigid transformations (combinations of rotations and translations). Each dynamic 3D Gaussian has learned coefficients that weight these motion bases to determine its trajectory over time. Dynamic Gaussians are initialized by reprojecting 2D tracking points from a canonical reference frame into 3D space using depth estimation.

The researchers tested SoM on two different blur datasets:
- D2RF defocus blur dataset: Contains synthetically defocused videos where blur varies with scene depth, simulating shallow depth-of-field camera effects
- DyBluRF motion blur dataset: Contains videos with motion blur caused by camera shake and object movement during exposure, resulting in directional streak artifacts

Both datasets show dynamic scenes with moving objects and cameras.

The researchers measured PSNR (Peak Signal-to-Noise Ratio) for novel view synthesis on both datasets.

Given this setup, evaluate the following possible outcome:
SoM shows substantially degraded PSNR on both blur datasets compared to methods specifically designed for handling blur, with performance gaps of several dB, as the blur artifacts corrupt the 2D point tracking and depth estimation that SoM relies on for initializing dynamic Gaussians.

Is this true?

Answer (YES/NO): NO